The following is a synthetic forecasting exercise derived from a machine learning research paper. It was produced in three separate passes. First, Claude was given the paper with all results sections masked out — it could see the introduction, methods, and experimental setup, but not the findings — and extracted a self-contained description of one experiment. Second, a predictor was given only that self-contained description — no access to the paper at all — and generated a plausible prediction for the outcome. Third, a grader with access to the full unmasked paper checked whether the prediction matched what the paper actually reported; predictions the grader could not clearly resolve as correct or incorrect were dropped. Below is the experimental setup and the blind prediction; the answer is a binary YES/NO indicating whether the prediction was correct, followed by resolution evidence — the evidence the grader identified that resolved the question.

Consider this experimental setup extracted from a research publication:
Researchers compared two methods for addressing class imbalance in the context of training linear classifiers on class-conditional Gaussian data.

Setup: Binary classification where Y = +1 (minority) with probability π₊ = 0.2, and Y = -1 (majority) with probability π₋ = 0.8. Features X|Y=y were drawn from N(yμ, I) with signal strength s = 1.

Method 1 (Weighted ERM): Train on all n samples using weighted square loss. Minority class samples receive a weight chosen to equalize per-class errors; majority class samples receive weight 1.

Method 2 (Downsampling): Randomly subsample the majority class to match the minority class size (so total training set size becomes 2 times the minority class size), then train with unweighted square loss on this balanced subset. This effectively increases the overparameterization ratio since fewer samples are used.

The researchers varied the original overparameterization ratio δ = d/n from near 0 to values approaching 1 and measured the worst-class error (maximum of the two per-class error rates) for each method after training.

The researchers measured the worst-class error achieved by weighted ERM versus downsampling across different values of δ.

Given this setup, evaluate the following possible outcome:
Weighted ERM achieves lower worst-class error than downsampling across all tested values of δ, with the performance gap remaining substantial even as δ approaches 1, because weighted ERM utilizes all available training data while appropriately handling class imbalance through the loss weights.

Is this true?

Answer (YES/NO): YES